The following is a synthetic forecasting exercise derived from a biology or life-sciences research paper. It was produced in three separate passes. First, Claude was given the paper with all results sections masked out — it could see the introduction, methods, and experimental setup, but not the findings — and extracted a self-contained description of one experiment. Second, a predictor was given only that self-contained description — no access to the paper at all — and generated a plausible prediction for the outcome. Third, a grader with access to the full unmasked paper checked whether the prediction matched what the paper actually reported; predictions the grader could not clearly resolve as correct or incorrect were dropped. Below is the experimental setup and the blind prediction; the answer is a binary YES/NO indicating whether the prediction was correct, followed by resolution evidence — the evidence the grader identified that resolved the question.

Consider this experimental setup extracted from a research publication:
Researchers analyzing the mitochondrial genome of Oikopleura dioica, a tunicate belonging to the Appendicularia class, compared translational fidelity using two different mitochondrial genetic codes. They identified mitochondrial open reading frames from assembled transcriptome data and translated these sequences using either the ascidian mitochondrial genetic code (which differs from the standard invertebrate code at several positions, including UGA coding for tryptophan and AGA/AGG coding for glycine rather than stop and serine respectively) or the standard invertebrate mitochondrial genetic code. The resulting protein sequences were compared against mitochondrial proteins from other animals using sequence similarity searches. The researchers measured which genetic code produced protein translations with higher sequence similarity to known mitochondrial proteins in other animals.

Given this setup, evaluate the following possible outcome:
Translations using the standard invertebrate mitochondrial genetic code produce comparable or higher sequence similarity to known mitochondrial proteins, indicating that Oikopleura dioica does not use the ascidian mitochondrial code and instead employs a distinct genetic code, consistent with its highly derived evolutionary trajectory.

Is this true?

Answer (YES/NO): NO